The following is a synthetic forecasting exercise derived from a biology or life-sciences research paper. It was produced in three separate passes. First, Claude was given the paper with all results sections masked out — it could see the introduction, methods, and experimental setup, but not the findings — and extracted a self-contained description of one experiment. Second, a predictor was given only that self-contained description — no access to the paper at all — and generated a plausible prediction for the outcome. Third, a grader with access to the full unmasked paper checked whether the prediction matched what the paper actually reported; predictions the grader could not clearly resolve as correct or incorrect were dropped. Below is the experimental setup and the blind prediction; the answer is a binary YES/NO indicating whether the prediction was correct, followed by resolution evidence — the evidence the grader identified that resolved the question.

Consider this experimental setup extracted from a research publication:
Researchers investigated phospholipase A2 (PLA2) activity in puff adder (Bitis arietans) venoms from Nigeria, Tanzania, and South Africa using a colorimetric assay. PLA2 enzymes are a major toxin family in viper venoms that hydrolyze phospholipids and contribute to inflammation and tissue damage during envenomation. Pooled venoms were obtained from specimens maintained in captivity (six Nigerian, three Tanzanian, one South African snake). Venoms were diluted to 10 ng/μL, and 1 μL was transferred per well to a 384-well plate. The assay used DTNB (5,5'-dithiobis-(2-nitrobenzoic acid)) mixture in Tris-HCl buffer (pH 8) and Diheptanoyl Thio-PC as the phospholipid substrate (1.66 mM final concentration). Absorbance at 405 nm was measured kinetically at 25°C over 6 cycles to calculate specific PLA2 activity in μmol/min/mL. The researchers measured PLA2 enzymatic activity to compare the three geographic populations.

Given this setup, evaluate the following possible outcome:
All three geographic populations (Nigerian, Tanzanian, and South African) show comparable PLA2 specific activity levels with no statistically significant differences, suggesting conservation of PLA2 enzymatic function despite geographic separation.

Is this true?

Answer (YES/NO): NO